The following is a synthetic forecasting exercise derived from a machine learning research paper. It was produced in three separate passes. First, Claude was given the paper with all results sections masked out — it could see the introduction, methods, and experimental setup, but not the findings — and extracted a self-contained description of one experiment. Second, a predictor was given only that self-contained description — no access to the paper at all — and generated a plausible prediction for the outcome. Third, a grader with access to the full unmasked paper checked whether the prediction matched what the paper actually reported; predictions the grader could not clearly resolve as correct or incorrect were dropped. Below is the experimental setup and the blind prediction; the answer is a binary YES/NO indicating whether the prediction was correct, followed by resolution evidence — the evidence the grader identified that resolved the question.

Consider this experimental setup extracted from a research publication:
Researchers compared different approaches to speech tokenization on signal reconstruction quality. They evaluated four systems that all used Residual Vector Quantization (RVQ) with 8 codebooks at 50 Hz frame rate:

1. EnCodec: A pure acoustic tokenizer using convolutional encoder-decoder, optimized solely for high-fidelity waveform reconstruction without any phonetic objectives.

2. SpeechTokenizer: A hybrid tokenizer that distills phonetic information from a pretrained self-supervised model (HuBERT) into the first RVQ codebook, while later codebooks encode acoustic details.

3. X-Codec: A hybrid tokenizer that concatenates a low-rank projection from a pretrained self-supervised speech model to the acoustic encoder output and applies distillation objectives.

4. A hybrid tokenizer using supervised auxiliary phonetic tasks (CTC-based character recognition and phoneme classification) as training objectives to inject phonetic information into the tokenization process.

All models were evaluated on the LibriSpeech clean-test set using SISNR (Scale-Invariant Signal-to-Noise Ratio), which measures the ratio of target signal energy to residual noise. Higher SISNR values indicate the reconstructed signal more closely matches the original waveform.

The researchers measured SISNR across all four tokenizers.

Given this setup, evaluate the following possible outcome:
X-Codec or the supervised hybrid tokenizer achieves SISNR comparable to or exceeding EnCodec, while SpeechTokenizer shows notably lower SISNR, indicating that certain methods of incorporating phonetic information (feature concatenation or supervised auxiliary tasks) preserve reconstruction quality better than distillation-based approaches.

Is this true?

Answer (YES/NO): NO